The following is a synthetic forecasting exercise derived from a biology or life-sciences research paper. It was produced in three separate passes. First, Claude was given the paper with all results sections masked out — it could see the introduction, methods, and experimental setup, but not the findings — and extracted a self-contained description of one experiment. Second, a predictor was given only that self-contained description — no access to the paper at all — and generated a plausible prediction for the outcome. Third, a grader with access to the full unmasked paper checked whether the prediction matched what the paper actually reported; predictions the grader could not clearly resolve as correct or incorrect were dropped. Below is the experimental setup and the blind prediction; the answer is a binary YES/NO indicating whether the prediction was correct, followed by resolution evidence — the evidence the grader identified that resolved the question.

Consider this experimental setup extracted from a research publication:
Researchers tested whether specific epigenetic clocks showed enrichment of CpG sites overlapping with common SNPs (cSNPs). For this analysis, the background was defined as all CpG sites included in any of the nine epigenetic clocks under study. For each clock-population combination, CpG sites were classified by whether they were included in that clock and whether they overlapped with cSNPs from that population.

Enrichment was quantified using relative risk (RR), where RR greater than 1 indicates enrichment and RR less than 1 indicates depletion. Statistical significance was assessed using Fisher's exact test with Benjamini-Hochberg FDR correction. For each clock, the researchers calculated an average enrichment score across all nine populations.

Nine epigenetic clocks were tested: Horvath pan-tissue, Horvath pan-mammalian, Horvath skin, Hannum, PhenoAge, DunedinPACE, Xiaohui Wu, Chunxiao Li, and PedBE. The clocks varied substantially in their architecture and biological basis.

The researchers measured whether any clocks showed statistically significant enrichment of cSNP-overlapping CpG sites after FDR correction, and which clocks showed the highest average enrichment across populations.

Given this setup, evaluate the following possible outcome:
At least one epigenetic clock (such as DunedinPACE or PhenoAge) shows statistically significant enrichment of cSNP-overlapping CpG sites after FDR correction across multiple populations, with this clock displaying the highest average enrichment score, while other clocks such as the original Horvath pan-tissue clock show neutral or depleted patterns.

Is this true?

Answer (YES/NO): NO